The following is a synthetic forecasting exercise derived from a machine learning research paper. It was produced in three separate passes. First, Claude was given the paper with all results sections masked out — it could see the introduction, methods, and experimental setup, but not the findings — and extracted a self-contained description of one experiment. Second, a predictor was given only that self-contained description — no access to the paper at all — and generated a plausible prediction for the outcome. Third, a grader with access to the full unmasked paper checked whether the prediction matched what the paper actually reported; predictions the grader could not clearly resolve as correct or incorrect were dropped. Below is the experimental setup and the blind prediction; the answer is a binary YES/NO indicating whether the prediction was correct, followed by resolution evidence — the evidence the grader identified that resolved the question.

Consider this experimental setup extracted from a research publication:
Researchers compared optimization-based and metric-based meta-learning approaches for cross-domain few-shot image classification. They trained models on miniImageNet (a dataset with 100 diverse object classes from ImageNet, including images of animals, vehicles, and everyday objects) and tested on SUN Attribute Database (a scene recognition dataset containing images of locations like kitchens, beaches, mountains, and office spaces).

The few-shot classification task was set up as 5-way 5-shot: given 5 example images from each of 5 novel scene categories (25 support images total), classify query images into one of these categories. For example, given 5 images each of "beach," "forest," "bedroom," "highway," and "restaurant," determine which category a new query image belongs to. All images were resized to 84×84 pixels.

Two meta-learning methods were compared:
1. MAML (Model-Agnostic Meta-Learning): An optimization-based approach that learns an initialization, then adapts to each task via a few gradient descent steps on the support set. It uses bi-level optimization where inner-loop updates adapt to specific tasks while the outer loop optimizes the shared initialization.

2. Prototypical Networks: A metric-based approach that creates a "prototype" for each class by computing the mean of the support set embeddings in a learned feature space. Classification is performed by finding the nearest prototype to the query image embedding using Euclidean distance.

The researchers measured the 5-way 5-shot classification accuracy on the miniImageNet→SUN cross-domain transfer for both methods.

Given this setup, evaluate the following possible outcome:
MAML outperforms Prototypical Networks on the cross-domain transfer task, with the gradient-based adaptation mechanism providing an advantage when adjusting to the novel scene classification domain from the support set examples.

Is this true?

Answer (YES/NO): NO